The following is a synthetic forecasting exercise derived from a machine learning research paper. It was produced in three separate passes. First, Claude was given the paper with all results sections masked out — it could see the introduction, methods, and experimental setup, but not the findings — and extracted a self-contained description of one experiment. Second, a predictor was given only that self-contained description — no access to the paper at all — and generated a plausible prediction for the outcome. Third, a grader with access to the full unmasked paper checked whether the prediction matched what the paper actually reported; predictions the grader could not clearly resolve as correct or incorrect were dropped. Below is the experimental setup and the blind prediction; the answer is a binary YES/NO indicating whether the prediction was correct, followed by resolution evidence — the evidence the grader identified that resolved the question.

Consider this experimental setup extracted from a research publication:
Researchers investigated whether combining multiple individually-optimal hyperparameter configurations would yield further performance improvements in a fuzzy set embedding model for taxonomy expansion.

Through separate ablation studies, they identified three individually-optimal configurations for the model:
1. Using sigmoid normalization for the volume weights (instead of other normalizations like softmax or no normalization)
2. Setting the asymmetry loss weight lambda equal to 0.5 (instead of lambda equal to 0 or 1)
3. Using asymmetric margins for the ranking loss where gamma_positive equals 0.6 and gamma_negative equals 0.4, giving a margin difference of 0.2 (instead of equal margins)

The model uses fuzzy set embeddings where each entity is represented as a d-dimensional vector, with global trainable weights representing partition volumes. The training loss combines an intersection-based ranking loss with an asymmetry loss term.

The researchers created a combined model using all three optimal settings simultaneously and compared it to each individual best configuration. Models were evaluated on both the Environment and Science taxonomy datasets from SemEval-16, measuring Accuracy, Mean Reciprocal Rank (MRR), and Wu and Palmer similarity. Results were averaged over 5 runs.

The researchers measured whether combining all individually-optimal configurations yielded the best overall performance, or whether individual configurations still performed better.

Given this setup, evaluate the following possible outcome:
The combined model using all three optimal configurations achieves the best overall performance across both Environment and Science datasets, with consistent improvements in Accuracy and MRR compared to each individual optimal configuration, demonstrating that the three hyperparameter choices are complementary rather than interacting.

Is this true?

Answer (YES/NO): NO